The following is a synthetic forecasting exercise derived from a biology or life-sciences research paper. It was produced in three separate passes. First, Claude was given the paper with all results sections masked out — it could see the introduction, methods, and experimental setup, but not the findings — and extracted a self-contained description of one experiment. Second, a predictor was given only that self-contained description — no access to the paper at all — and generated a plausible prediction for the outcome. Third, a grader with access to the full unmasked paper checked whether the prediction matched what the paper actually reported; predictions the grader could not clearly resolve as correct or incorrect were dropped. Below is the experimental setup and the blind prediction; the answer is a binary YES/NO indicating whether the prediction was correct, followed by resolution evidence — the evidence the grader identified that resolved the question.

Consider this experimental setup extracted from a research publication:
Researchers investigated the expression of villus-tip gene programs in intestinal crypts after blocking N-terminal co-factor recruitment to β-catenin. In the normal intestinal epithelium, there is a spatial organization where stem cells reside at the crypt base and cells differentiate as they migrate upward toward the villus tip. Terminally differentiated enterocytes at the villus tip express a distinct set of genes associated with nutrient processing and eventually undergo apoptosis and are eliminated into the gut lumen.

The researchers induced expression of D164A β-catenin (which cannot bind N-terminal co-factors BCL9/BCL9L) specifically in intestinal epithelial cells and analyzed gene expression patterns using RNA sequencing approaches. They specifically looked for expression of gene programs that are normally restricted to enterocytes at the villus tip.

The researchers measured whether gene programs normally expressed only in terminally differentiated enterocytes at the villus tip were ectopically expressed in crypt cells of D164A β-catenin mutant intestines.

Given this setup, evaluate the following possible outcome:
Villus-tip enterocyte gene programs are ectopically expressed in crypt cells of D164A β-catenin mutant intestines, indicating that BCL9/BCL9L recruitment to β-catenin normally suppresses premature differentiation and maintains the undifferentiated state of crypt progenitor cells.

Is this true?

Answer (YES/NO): YES